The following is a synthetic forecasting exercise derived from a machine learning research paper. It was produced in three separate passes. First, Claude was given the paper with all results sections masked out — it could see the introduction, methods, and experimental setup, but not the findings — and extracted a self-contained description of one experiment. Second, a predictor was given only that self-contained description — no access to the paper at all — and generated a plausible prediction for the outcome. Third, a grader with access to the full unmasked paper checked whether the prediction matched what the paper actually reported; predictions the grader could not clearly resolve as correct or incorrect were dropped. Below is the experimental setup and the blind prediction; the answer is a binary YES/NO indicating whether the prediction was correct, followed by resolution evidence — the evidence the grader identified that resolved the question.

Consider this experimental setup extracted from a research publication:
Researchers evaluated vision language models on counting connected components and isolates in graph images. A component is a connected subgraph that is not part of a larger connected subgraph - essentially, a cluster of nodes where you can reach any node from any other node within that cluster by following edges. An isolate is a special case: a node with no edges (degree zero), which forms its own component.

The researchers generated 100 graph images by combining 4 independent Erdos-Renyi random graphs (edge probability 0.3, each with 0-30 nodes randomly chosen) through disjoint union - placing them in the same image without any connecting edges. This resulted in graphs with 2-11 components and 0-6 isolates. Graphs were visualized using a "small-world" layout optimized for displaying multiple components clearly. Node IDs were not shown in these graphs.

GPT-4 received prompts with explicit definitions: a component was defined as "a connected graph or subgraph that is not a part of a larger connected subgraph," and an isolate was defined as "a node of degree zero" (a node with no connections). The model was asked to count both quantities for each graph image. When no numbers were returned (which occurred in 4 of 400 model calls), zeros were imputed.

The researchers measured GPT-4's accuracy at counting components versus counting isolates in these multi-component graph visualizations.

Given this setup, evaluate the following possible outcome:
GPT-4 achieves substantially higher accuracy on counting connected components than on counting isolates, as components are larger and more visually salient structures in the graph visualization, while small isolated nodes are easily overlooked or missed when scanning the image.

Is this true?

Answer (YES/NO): NO